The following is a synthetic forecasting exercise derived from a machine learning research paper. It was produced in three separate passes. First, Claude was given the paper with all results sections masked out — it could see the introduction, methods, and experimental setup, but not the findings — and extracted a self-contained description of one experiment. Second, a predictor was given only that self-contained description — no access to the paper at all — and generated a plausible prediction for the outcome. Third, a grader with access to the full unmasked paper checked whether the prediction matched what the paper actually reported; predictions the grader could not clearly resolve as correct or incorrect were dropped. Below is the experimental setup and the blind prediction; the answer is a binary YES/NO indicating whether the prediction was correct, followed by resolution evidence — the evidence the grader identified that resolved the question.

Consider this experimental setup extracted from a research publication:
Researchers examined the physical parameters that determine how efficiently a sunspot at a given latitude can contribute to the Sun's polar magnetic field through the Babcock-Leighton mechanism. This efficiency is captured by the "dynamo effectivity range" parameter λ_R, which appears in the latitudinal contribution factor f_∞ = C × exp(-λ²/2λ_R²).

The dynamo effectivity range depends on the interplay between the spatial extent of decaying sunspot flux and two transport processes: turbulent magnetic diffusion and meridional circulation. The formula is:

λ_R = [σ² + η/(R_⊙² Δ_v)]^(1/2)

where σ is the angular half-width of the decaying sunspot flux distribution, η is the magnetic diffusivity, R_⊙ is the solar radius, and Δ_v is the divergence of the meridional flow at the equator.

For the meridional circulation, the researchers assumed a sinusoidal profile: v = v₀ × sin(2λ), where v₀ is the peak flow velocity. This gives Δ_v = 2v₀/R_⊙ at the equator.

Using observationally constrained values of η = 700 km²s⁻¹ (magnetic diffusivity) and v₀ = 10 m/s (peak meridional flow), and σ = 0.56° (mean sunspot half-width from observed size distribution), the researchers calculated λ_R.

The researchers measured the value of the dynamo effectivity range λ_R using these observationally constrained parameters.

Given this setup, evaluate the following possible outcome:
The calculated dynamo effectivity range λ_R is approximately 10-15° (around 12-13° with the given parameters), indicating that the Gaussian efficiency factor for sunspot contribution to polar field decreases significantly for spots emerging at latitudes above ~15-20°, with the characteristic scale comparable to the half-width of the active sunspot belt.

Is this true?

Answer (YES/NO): YES